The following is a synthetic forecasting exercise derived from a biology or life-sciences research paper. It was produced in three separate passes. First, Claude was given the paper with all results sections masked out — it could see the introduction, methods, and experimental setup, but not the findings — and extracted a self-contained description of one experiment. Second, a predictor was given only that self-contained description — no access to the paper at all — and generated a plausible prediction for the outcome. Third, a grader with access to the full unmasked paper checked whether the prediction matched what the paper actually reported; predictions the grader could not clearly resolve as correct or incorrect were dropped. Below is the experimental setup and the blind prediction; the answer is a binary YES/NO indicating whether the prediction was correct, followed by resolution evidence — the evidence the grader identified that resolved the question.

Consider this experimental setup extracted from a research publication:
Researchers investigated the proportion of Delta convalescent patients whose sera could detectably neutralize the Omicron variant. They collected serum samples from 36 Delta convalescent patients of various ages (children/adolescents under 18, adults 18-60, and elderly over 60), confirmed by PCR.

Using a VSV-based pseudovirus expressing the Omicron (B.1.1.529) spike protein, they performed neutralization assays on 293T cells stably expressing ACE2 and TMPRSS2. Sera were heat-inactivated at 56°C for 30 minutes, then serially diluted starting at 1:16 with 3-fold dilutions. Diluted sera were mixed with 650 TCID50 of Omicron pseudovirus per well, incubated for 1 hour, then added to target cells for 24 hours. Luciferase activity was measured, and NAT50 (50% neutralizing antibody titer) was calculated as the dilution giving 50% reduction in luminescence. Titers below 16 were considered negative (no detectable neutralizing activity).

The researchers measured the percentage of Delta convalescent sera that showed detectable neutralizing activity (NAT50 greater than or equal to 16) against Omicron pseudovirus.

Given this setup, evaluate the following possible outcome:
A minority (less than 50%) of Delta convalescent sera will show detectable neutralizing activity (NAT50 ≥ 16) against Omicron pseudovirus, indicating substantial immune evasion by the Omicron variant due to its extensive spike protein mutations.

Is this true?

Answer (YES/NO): NO